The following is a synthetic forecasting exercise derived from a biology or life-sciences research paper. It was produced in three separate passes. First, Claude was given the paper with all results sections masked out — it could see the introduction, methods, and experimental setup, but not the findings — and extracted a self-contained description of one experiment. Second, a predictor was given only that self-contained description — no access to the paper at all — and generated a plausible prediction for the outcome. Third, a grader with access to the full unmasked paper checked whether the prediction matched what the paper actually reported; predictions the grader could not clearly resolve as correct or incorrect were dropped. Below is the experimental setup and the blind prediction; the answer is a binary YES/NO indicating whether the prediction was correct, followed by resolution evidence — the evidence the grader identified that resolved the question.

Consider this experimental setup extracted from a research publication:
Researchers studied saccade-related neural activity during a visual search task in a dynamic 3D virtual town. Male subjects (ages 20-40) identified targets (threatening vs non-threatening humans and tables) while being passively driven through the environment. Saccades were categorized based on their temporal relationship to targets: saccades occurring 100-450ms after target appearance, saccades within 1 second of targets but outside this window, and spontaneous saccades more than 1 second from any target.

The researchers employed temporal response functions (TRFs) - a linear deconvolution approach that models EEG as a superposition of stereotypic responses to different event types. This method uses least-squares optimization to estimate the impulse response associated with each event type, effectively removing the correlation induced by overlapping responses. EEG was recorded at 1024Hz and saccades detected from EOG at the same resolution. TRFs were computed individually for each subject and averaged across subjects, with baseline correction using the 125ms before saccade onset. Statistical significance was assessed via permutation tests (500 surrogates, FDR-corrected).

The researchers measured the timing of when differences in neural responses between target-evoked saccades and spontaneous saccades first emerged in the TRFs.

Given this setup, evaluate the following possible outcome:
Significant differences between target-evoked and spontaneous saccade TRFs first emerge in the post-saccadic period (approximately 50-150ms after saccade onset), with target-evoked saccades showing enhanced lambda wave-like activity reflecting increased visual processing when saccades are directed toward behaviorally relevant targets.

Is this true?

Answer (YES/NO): YES